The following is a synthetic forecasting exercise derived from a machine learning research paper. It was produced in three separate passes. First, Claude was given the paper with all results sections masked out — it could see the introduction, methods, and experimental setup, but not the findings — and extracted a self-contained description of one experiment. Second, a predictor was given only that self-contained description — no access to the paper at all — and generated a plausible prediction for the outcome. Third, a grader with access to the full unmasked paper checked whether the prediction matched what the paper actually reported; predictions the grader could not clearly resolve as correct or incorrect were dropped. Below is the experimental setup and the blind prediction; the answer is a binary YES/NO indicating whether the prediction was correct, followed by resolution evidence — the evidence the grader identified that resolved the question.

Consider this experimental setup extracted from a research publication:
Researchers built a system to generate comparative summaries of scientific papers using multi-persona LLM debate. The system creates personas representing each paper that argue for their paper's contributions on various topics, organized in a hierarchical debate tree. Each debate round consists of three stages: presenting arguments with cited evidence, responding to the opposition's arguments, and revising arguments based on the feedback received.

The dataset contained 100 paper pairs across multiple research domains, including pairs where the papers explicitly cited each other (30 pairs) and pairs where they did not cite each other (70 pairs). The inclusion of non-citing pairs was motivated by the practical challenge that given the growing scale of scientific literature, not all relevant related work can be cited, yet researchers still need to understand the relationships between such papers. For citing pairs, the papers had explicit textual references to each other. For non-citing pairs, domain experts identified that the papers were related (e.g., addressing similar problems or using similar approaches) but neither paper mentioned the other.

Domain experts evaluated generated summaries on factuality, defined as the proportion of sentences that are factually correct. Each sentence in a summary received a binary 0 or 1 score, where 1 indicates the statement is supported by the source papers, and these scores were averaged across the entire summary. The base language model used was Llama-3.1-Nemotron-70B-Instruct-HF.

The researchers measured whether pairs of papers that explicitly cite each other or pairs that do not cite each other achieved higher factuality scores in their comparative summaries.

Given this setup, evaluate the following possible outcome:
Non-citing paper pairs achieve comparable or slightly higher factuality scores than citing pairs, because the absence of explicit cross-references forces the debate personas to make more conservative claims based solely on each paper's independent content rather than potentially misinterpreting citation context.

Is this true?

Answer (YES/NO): YES